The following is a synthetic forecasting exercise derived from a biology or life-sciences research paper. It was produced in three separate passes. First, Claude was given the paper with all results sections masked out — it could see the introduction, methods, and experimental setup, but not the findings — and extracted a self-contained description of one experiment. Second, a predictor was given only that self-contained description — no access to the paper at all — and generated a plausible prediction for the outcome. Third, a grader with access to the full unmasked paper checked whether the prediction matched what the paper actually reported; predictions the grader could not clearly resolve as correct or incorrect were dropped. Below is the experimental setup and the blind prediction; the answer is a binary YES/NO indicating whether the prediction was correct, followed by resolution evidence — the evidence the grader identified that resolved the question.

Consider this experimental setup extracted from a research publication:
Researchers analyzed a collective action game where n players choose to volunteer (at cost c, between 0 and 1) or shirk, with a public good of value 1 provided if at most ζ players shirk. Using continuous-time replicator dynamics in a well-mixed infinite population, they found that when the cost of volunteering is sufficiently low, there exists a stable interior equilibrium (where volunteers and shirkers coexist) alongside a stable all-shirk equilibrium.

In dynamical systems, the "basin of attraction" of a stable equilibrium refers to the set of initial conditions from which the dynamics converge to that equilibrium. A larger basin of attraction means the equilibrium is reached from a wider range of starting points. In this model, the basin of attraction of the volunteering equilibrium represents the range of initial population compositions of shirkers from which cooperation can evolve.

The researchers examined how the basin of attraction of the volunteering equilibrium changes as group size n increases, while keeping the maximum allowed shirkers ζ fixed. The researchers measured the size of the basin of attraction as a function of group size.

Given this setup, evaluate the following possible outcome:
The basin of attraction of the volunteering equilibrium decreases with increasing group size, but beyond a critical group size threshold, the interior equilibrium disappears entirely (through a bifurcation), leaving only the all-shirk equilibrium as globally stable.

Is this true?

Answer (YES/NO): NO